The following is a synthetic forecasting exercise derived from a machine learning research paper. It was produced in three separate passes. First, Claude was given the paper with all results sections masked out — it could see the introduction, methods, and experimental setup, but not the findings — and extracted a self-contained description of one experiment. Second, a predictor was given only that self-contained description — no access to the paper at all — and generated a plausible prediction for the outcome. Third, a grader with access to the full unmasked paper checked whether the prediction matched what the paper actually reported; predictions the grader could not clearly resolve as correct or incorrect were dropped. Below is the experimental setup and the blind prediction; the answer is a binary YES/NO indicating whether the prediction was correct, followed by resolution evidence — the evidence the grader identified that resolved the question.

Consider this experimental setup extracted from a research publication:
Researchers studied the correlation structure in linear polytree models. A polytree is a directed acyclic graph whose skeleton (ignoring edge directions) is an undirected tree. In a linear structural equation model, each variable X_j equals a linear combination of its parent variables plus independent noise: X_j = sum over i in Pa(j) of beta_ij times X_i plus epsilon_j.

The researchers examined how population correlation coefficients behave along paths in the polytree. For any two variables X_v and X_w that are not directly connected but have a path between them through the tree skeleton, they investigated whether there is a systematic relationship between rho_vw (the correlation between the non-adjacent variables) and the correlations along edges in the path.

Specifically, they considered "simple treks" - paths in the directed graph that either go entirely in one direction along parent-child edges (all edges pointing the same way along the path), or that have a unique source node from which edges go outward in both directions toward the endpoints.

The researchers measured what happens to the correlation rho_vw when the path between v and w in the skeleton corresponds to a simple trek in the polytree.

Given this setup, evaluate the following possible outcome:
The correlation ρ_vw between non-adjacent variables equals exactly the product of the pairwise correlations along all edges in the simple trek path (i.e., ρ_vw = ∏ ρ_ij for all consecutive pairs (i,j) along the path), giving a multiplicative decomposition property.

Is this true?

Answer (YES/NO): YES